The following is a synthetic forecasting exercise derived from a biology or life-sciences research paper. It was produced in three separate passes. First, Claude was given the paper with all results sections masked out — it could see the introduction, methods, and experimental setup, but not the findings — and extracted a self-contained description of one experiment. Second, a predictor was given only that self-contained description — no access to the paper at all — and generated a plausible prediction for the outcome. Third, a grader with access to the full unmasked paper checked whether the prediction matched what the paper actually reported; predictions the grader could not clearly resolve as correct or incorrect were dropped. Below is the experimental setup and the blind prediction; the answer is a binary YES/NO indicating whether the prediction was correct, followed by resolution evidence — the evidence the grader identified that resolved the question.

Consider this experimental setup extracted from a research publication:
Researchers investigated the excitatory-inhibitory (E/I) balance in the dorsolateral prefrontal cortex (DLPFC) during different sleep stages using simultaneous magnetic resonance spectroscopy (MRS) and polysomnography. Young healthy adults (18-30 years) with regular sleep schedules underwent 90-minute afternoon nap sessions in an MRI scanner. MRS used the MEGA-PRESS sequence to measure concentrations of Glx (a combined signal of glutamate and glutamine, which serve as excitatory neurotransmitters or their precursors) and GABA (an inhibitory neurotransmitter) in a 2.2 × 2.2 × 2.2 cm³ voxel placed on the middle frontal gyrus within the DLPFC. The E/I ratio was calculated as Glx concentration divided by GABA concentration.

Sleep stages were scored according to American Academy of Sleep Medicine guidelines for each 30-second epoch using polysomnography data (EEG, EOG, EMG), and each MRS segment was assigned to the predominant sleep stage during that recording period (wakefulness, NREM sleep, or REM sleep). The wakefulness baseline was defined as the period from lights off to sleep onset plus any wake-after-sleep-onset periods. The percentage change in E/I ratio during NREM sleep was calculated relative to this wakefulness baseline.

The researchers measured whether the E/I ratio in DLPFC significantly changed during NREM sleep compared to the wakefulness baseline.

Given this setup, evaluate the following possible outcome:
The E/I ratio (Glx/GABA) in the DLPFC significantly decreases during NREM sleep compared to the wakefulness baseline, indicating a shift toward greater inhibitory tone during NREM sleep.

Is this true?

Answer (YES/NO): NO